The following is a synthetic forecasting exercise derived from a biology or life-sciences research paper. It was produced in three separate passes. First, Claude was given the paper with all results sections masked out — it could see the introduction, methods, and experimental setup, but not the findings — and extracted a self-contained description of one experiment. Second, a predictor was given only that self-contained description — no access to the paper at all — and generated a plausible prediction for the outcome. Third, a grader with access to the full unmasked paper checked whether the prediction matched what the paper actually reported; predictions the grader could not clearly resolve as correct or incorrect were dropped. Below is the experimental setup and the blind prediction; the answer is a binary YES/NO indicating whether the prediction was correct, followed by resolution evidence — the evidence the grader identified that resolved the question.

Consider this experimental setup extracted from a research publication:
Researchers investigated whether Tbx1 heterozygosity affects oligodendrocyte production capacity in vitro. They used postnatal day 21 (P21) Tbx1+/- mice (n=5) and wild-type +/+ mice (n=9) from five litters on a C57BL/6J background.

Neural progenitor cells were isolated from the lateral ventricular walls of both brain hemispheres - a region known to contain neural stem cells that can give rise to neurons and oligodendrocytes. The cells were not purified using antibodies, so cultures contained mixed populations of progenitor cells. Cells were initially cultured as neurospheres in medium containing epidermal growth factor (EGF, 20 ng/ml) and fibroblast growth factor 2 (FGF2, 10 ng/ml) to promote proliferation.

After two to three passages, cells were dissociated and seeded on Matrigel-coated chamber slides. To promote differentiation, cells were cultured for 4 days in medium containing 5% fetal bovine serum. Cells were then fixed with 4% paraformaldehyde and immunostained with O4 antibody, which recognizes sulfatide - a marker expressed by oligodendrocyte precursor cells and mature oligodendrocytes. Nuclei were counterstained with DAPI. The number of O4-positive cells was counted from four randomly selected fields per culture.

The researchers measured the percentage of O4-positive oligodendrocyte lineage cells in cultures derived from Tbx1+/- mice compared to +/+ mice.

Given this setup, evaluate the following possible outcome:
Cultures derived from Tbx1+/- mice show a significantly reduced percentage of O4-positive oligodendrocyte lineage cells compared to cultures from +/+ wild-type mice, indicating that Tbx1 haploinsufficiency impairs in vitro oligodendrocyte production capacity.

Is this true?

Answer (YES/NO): YES